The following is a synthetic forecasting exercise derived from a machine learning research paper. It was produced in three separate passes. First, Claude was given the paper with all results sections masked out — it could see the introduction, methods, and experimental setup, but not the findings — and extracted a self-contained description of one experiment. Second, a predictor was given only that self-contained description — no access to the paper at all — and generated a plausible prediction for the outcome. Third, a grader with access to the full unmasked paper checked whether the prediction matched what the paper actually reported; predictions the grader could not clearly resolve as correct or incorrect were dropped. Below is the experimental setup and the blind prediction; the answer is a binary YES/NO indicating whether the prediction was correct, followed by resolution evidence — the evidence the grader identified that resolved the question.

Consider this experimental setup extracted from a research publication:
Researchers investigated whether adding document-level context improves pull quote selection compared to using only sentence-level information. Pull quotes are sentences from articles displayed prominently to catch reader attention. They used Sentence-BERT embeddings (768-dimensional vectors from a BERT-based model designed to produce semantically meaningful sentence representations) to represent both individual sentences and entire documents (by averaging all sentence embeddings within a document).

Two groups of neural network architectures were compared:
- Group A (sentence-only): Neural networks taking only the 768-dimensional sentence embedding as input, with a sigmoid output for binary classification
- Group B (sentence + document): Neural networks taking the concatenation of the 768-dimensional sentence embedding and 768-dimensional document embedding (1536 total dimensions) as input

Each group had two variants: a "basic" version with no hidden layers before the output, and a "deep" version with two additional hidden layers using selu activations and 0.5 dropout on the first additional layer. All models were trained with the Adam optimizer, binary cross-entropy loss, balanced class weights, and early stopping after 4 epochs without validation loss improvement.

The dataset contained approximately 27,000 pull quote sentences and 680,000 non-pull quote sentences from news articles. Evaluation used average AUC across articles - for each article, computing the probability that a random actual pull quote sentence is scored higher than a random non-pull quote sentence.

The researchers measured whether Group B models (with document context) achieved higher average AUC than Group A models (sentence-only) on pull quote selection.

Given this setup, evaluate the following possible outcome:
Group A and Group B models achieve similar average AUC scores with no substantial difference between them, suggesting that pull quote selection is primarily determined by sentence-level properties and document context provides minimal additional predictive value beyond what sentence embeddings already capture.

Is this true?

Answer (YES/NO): NO